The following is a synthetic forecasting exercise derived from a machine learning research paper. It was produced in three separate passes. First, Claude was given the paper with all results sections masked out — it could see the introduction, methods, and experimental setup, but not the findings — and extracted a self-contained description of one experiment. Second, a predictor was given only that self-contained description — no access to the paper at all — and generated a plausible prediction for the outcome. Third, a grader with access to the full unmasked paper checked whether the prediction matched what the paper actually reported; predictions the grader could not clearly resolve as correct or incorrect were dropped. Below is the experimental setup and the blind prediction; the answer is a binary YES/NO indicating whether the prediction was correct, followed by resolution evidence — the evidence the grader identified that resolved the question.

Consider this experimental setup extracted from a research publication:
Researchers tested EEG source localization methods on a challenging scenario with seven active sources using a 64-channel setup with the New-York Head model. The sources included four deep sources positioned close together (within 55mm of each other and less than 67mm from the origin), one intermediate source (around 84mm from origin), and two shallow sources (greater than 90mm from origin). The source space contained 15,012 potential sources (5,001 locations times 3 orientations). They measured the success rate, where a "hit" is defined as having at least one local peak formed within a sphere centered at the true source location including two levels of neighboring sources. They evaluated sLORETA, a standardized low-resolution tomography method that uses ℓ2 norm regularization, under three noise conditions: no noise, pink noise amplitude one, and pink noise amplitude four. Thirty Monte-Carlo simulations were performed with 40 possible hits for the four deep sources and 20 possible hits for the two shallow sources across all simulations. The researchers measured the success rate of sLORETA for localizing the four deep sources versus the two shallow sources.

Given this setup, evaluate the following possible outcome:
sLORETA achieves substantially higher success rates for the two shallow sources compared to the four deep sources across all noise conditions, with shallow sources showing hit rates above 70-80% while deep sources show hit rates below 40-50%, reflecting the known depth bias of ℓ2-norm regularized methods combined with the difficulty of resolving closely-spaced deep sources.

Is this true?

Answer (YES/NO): NO